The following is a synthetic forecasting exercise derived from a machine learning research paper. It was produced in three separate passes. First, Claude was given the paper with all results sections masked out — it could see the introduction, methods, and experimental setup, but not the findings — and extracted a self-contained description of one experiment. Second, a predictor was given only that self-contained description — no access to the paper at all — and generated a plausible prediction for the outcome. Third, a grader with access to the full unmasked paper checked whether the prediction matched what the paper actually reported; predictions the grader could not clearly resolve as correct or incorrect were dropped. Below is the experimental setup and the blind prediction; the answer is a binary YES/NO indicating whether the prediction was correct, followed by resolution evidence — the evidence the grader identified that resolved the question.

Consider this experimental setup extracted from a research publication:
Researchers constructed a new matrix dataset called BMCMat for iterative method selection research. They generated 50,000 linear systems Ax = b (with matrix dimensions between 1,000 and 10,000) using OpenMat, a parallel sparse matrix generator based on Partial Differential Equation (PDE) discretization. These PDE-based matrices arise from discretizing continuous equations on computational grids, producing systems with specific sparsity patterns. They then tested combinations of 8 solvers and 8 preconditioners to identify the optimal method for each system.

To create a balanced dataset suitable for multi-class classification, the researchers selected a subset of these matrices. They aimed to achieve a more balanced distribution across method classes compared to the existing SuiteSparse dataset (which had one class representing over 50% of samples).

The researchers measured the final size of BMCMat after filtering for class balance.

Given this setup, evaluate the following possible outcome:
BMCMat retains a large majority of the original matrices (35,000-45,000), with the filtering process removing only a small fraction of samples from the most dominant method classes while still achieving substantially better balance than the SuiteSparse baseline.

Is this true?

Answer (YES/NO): NO